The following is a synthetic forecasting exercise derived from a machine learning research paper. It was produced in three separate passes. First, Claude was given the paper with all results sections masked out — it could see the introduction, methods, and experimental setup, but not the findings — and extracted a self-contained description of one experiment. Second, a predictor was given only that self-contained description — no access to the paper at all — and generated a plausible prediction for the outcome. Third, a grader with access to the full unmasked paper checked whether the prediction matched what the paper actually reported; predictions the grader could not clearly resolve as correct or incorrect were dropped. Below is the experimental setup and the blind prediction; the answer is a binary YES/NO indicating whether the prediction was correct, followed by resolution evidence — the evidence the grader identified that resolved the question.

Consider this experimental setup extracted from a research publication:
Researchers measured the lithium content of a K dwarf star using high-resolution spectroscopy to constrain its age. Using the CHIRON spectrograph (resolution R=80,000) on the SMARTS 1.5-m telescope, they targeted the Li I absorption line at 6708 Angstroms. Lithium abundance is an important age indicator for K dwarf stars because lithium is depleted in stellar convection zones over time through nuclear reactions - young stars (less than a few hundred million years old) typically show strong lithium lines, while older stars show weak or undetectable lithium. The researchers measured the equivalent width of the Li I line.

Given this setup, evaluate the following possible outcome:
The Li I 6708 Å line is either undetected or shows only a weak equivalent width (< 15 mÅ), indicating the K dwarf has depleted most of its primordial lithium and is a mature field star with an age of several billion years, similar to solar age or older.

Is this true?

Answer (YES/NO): YES